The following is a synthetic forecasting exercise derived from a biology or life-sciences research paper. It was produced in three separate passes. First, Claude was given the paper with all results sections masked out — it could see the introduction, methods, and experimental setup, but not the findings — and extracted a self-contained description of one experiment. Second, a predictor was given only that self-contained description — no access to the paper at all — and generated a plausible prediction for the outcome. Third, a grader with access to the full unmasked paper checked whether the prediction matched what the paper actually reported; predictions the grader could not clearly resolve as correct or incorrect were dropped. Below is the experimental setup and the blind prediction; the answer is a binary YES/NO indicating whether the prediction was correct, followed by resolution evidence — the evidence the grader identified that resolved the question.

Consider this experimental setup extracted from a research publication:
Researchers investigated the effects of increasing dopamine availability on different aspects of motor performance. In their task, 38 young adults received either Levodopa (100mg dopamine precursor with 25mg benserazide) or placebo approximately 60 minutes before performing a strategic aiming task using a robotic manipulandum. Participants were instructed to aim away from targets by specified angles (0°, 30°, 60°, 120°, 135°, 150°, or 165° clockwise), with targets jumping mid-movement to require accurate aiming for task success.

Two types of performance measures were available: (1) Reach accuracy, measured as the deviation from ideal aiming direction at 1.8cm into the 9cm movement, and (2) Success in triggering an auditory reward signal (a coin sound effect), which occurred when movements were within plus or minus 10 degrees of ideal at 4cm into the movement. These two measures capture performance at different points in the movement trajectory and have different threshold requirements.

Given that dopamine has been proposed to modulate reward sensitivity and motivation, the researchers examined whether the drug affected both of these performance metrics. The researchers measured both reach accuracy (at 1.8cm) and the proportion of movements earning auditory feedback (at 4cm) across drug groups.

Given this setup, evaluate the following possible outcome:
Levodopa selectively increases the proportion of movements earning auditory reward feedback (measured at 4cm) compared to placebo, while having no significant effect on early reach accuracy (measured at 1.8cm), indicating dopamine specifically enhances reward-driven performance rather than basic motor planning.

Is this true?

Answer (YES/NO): NO